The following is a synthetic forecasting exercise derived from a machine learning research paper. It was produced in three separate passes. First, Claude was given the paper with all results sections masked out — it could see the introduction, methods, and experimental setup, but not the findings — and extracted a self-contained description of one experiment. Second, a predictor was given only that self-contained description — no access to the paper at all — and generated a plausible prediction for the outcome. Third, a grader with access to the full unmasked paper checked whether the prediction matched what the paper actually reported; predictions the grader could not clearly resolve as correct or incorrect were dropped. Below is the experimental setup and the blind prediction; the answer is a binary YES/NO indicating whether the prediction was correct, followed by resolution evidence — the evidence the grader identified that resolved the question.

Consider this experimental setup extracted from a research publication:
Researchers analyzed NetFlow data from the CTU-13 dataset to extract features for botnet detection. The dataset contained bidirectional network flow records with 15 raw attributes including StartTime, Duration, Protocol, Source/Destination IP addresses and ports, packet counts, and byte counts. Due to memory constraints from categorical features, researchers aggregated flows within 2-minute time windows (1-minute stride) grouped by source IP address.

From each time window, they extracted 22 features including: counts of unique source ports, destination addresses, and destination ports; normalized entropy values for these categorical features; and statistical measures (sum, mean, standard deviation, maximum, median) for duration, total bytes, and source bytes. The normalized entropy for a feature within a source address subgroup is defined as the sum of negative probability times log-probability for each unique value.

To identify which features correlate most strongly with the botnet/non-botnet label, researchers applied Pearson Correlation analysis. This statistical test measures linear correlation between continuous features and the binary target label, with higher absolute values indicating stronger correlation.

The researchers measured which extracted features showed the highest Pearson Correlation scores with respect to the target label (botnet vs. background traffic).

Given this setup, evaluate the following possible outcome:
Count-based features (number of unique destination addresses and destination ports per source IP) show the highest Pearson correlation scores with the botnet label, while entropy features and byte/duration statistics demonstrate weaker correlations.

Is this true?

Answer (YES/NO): NO